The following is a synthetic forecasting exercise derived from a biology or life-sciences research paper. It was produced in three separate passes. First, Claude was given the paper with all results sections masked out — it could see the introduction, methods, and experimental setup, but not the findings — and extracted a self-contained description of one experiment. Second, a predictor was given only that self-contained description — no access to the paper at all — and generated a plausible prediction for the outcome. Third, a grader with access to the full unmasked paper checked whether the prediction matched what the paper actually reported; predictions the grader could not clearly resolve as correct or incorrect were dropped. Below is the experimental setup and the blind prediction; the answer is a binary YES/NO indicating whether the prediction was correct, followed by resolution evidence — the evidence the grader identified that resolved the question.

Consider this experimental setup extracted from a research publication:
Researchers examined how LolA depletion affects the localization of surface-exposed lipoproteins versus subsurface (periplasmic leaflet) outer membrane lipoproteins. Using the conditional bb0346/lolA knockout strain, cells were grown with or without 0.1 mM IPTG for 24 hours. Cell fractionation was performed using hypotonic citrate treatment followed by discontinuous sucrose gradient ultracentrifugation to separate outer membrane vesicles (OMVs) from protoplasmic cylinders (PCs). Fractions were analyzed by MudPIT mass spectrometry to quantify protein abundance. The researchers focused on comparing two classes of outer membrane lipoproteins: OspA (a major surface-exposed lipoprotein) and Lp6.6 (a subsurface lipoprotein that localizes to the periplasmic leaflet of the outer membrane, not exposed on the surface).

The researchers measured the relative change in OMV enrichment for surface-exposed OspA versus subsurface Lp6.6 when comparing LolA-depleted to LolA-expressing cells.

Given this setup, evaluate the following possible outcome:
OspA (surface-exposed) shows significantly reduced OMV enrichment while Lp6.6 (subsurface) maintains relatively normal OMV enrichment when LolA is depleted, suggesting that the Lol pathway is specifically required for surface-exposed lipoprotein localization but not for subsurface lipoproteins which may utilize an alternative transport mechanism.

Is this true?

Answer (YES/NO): NO